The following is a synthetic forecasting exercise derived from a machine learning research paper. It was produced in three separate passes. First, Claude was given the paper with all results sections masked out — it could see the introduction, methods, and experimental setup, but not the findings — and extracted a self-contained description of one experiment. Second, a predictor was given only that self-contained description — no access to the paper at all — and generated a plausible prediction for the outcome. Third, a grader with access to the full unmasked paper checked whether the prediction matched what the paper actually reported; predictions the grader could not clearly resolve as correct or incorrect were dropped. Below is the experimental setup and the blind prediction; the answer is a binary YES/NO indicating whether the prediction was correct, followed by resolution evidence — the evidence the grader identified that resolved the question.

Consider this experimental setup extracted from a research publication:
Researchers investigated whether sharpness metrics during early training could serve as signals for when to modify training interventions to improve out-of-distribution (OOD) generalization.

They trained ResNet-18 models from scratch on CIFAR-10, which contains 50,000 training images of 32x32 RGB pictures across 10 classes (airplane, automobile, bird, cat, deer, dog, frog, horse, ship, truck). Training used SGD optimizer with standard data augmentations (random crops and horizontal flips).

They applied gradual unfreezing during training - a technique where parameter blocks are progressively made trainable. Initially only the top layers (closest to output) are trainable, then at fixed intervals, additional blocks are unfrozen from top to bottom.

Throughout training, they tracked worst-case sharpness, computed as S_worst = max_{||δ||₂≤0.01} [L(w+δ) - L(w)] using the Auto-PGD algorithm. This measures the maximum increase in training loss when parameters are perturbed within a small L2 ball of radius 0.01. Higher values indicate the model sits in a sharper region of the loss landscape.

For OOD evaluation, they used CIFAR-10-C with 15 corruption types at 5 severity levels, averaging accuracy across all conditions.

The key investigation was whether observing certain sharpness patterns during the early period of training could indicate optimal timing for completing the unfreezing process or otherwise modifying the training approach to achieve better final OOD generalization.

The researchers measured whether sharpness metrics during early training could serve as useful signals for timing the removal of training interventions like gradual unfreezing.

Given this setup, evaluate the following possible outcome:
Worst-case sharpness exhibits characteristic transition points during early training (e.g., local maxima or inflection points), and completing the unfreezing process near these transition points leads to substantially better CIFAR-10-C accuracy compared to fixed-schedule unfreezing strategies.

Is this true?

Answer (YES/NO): NO